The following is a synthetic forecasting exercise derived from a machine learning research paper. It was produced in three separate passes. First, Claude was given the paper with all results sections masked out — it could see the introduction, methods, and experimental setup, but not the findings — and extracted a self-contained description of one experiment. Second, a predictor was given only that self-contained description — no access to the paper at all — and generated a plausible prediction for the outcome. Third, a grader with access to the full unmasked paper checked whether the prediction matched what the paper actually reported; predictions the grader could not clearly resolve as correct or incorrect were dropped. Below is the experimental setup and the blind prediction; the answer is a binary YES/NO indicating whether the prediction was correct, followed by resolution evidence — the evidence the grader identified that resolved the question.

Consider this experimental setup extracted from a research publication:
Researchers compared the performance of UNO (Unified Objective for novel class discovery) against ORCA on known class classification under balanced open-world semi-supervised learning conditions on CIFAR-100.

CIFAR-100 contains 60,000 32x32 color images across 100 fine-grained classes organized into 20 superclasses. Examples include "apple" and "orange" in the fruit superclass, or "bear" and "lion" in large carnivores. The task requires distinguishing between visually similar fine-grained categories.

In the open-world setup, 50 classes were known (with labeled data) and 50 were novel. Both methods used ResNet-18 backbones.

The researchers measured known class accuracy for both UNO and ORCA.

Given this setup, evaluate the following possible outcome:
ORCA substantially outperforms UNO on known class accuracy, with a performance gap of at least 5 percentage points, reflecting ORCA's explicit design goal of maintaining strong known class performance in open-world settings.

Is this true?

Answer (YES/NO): NO